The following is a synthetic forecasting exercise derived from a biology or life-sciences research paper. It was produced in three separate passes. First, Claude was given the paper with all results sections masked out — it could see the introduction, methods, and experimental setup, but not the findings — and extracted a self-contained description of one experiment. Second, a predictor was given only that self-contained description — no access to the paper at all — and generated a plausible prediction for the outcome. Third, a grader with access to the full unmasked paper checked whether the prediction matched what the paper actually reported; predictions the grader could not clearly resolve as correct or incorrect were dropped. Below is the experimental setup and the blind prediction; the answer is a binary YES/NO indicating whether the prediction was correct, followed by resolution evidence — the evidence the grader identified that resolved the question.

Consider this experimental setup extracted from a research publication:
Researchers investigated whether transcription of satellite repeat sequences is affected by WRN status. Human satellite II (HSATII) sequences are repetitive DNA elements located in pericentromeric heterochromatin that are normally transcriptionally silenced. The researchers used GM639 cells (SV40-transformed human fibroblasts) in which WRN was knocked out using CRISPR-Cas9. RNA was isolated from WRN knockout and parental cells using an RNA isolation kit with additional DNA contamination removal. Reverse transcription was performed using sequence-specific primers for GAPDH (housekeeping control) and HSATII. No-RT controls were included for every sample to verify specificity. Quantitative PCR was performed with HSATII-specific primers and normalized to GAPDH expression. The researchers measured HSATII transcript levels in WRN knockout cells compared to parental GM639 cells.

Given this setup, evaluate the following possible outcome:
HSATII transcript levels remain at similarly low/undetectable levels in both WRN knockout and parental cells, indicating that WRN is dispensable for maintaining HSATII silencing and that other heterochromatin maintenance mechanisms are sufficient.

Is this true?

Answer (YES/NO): NO